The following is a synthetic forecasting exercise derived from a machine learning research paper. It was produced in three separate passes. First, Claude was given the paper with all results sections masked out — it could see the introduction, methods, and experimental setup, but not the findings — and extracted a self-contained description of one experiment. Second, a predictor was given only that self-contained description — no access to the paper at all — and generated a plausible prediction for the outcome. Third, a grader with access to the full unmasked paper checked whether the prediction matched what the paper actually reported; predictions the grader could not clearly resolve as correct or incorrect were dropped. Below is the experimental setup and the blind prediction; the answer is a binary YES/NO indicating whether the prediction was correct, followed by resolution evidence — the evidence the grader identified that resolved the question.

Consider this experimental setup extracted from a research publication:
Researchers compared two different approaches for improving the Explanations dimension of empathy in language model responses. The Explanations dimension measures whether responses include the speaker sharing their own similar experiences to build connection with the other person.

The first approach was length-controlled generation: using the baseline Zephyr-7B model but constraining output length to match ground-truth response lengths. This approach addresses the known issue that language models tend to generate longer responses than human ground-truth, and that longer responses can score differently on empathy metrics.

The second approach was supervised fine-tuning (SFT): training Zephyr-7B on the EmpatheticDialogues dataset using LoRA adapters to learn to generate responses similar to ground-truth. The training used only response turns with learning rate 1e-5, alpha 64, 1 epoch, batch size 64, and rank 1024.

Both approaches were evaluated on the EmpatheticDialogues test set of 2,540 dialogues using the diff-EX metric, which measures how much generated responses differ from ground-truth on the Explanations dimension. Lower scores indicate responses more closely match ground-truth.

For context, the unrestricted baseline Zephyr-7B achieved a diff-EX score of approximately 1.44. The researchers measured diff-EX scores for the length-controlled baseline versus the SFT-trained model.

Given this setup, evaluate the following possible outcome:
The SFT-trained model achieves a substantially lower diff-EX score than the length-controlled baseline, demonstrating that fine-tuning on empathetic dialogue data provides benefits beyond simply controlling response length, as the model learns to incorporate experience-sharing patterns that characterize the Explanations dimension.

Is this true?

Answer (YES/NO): NO